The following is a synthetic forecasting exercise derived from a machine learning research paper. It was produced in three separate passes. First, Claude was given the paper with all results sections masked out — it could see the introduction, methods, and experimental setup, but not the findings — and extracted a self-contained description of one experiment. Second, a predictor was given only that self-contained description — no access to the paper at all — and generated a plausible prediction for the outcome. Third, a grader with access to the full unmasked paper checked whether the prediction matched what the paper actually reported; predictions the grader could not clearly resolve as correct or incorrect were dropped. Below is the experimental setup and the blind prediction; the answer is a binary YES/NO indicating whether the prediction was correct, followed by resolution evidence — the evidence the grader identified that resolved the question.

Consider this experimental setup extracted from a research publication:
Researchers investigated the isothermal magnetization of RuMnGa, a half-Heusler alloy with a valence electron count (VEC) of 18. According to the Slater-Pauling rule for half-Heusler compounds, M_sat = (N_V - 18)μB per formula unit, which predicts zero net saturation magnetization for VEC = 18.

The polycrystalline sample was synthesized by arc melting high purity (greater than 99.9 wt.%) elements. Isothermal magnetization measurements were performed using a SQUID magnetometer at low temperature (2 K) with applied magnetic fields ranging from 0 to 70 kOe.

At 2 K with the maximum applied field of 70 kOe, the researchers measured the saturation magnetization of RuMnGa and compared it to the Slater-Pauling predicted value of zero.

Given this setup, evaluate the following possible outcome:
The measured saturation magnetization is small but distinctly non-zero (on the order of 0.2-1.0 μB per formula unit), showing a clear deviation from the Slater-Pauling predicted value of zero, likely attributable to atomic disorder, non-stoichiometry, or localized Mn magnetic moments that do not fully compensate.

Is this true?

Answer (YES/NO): NO